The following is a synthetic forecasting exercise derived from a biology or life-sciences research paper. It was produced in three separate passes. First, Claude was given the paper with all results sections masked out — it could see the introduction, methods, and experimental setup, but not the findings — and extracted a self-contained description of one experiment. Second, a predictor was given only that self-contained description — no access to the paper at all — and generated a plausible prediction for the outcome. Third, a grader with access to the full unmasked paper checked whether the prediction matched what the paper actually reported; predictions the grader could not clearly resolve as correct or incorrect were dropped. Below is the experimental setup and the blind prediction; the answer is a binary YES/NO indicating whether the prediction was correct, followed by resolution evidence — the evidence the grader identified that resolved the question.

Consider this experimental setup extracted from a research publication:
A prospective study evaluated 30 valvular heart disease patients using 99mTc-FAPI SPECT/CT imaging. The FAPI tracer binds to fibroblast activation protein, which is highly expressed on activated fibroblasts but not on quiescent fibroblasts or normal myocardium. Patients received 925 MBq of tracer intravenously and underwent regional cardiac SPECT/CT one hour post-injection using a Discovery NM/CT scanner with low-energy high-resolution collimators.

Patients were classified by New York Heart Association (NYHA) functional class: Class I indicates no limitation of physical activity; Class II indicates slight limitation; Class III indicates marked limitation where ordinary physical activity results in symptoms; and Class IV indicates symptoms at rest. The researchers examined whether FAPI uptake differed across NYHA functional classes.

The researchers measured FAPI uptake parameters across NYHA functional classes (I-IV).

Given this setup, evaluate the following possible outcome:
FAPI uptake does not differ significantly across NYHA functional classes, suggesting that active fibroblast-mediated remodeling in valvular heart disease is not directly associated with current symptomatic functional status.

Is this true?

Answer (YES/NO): NO